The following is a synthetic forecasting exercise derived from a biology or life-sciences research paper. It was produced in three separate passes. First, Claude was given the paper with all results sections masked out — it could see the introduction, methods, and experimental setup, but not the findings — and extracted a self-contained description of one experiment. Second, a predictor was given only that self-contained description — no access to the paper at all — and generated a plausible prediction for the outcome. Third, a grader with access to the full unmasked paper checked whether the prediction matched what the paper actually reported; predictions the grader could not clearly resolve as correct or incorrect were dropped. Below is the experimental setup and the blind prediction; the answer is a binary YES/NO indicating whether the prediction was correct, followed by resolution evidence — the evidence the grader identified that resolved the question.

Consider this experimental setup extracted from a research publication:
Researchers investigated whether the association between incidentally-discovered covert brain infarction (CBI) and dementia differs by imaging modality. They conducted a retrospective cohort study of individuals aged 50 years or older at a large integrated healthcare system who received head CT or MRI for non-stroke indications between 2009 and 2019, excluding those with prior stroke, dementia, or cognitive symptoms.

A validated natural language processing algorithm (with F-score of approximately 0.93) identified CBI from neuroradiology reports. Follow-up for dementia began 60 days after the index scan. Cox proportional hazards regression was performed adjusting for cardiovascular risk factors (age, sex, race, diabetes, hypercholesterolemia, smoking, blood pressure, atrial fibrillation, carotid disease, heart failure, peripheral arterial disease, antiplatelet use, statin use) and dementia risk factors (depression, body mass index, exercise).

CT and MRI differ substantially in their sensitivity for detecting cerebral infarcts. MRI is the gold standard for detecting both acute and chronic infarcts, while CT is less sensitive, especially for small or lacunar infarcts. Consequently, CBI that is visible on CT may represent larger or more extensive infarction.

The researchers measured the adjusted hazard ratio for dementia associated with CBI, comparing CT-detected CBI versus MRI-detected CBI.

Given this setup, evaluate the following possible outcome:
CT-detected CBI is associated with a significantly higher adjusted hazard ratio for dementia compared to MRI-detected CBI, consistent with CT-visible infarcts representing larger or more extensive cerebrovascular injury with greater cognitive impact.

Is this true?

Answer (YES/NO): NO